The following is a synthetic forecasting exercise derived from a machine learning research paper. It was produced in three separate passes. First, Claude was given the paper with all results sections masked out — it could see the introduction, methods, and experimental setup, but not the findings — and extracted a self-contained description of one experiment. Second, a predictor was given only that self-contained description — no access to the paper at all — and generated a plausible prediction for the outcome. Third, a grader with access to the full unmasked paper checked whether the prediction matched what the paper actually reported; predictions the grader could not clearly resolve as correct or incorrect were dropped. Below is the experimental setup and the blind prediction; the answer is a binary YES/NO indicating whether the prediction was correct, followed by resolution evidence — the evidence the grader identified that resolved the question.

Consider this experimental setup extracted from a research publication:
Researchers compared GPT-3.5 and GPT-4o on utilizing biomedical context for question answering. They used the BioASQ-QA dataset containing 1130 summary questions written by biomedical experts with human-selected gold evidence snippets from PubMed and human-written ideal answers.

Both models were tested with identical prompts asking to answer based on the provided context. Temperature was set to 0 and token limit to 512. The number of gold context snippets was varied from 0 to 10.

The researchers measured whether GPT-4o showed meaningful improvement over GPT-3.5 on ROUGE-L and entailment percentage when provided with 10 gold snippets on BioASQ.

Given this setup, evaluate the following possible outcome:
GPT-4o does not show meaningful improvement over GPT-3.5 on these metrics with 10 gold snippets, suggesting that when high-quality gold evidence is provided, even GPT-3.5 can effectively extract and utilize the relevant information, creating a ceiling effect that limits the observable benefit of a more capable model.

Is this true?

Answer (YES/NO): YES